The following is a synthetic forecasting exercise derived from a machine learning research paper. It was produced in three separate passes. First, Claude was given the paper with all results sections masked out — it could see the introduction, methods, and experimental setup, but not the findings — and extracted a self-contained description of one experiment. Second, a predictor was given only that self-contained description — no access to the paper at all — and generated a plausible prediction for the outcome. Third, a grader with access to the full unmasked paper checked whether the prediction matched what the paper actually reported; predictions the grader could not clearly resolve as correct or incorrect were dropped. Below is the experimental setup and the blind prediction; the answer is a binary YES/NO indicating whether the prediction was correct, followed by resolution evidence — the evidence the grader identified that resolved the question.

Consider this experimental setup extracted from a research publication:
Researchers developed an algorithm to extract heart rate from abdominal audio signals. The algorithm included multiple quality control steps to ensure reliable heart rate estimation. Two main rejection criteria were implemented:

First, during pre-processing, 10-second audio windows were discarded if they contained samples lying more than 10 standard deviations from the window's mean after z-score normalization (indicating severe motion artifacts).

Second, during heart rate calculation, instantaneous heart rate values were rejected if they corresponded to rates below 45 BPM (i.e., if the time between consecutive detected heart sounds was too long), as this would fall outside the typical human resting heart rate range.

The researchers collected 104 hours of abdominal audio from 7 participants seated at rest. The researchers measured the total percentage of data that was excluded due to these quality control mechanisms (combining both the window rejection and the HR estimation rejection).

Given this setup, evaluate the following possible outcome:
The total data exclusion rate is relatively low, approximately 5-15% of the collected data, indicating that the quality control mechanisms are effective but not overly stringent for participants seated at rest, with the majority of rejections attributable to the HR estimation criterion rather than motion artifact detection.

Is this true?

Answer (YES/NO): YES